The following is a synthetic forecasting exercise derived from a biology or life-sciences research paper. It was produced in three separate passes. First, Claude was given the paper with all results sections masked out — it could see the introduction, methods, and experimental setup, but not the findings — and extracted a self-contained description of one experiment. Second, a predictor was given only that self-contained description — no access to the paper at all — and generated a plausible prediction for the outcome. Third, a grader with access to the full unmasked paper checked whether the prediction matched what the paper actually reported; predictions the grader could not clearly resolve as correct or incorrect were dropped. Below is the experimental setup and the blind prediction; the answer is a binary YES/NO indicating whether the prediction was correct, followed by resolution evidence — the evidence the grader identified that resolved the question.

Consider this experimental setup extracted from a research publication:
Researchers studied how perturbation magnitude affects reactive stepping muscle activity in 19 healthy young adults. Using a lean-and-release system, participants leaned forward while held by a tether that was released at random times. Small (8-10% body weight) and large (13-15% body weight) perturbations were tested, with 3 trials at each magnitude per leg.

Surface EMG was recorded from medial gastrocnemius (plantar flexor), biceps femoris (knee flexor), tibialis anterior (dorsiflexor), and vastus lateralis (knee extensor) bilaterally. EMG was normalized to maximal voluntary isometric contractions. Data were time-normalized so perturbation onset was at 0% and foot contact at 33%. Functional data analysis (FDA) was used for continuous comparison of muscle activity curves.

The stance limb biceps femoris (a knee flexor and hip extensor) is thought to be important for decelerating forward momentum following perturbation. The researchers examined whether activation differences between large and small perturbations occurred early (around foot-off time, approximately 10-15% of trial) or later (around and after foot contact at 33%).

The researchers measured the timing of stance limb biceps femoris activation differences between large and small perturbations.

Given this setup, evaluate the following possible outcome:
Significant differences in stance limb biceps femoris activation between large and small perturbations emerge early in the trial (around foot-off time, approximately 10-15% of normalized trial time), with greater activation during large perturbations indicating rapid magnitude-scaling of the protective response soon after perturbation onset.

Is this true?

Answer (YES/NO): YES